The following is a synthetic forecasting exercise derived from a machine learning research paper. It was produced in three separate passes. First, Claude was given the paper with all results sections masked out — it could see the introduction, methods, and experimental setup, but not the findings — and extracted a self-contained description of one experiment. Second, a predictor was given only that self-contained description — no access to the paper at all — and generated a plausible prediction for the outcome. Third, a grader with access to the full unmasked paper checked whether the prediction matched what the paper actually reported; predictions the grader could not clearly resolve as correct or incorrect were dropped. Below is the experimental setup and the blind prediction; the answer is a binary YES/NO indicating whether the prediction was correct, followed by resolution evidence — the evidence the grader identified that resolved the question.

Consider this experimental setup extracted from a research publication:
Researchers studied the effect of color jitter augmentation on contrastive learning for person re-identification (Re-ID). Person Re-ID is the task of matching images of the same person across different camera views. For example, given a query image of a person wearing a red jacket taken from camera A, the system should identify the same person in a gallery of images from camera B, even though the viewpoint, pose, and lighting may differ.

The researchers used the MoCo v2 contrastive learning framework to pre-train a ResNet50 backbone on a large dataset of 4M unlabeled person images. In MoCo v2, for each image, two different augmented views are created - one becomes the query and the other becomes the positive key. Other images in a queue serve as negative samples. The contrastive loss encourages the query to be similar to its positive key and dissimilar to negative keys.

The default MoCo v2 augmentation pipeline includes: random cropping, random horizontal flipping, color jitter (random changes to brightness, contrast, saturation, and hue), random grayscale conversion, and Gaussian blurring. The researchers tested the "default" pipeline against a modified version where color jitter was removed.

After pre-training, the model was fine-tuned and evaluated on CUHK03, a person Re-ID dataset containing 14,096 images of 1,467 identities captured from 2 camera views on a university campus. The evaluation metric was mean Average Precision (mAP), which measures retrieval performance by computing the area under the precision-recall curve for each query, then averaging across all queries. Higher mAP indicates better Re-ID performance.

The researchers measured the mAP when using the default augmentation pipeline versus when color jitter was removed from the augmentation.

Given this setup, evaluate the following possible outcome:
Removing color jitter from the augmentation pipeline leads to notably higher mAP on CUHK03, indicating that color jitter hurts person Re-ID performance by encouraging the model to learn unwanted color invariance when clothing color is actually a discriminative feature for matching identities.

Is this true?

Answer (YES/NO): YES